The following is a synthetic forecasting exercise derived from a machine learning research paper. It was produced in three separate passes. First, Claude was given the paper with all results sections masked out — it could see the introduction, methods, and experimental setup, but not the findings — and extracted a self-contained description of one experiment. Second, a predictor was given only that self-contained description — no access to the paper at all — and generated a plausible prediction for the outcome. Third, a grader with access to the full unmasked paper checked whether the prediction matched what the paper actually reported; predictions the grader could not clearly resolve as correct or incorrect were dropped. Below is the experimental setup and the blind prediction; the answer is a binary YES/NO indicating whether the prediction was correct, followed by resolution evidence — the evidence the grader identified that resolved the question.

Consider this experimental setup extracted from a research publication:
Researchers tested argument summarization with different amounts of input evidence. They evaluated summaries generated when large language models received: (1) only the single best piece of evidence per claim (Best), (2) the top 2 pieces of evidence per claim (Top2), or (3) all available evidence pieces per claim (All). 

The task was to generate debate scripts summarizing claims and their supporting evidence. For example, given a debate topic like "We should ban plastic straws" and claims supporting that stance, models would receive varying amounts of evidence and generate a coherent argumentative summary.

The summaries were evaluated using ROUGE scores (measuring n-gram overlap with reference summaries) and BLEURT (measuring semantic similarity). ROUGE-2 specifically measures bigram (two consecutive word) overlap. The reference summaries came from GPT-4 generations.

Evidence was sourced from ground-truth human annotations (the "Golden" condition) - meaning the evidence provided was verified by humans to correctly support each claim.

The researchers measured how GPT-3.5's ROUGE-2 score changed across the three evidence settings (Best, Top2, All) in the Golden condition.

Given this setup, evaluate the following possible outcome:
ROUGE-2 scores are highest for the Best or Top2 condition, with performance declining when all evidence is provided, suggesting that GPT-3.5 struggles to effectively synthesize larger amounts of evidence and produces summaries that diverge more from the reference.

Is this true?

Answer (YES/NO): YES